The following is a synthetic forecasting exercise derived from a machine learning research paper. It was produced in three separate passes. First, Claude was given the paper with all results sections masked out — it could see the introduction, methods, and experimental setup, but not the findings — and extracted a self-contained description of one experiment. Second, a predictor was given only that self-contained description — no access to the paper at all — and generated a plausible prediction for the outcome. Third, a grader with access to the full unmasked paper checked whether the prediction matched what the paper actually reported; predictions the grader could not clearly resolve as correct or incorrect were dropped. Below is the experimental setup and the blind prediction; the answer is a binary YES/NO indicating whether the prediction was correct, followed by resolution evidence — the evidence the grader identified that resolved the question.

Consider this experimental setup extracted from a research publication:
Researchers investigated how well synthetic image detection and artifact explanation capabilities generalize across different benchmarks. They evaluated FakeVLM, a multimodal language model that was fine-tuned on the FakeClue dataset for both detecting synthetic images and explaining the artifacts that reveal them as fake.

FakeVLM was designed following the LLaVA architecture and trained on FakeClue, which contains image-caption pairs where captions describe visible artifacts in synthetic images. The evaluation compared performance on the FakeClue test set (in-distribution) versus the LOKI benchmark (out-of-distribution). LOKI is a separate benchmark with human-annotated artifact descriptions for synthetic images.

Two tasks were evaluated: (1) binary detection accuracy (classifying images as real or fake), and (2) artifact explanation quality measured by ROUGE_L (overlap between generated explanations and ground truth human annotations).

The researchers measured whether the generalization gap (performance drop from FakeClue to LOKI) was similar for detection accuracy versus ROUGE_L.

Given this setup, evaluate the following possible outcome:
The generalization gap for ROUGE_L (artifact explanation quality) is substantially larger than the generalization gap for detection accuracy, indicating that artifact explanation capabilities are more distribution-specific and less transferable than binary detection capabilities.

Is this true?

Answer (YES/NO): YES